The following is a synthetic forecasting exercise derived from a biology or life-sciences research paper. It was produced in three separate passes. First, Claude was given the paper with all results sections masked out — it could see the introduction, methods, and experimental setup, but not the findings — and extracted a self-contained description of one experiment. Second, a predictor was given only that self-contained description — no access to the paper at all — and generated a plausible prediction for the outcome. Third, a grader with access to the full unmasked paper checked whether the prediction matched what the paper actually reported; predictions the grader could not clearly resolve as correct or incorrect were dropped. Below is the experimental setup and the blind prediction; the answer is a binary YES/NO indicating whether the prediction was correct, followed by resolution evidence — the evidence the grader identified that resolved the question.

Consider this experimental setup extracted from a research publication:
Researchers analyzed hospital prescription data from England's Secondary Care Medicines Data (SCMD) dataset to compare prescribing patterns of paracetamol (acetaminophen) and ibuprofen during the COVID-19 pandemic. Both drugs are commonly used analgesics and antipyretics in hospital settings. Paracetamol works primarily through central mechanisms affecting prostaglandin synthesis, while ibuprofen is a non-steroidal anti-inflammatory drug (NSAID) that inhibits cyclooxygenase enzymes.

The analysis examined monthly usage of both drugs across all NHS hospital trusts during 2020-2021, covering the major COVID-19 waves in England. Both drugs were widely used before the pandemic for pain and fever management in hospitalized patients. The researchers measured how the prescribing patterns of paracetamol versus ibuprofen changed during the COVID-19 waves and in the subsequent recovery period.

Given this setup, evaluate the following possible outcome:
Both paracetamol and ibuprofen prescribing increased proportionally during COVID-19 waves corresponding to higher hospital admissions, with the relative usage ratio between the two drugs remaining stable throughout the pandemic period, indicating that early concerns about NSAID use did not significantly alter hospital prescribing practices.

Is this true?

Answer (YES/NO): NO